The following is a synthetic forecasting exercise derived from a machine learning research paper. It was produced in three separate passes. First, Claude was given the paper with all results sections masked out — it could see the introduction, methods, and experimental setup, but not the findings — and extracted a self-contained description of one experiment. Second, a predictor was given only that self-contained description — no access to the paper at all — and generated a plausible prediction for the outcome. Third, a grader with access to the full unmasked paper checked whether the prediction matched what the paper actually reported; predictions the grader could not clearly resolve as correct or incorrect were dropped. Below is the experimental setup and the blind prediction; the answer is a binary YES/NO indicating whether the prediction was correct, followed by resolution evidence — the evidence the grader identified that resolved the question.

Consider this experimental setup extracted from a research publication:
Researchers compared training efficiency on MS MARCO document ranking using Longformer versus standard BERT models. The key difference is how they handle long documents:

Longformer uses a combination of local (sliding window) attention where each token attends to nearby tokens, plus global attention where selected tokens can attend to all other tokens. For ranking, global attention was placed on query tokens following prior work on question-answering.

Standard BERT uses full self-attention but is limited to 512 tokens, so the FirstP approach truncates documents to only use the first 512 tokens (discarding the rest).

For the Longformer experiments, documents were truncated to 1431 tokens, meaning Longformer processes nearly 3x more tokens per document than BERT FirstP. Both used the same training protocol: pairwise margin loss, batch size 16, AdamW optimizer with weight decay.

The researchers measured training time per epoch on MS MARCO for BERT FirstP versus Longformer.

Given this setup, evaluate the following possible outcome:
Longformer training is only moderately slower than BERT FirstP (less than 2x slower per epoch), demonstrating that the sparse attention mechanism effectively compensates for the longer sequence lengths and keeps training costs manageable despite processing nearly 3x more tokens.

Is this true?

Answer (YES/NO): NO